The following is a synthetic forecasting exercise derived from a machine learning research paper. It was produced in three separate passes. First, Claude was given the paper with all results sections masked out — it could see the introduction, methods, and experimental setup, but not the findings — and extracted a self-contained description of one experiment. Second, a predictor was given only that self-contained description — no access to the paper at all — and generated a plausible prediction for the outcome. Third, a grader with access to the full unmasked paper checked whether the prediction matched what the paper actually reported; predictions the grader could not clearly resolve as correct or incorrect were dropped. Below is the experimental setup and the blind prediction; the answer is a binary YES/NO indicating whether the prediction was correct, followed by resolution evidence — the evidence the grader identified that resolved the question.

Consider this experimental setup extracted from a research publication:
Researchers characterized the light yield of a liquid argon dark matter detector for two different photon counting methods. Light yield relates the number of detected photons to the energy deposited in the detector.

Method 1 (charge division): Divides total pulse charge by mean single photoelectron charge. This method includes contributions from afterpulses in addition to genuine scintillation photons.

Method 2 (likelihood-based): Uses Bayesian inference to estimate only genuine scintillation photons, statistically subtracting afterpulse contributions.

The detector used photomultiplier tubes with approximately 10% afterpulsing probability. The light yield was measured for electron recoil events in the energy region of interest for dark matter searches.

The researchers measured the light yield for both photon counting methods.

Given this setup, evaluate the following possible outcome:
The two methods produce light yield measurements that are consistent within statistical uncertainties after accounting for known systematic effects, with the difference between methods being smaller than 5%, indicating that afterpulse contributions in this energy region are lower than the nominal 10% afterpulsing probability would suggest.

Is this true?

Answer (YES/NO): NO